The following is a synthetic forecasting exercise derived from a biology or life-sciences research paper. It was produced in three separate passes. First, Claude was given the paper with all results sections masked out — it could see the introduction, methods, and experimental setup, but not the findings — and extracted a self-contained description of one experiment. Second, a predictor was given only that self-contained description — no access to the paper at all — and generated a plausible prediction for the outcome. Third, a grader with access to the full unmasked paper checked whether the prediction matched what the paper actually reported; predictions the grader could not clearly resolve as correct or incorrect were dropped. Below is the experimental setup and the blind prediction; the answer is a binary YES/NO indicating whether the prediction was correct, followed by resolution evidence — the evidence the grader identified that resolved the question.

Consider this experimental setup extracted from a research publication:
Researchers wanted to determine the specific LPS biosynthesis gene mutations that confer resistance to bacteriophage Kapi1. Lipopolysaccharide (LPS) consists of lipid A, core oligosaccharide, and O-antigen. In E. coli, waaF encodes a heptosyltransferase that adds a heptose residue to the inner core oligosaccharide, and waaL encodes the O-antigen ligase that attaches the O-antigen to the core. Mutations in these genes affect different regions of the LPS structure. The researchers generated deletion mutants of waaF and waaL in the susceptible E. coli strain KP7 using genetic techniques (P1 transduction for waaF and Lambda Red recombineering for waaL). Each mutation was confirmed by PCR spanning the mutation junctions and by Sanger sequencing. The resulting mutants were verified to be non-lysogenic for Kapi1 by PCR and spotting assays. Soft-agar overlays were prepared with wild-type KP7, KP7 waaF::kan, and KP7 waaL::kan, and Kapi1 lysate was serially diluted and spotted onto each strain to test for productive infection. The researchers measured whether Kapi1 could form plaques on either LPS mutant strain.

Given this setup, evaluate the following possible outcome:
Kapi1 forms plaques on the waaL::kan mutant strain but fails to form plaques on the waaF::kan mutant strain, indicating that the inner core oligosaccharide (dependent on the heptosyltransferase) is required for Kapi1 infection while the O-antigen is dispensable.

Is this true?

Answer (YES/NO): NO